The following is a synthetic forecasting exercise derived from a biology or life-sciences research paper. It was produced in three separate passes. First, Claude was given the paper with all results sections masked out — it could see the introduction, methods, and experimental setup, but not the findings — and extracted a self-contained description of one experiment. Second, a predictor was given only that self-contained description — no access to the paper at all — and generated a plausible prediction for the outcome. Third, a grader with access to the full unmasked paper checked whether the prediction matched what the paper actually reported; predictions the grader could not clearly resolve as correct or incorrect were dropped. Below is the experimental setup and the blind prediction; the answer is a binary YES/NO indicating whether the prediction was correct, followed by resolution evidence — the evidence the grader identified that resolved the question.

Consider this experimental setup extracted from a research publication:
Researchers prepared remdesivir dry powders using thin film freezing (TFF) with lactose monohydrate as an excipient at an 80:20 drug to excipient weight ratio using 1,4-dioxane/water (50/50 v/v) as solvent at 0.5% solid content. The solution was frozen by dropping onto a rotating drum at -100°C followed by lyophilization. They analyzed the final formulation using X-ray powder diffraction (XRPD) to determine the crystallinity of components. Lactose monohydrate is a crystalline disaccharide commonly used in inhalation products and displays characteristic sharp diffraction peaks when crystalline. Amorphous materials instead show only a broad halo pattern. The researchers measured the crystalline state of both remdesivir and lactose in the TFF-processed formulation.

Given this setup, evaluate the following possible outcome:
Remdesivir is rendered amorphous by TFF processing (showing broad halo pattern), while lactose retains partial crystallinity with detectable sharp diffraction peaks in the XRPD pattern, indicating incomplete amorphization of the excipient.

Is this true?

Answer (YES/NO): NO